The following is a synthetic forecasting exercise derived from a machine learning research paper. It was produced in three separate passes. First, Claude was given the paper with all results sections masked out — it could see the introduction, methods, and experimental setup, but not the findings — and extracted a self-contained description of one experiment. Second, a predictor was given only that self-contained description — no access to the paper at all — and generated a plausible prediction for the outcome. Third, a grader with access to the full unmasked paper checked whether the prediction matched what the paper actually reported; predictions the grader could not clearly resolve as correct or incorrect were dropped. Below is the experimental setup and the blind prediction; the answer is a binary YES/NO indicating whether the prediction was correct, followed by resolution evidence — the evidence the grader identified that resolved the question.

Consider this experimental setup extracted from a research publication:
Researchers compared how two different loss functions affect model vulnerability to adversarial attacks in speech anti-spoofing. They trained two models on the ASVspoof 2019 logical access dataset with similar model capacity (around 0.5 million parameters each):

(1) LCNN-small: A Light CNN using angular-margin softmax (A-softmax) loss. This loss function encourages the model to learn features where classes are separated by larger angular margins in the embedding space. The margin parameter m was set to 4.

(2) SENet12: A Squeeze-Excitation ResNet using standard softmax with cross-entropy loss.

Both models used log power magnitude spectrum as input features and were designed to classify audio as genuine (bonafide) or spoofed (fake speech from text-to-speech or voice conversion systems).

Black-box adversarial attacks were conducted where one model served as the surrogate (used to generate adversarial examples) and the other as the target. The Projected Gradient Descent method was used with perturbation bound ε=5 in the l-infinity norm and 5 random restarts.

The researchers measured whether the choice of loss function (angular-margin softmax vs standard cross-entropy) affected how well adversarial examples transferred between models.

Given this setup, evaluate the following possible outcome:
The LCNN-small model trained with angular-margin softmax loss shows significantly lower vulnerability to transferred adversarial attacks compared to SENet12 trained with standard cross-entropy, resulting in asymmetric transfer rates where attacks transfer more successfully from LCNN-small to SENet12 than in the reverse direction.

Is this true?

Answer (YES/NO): YES